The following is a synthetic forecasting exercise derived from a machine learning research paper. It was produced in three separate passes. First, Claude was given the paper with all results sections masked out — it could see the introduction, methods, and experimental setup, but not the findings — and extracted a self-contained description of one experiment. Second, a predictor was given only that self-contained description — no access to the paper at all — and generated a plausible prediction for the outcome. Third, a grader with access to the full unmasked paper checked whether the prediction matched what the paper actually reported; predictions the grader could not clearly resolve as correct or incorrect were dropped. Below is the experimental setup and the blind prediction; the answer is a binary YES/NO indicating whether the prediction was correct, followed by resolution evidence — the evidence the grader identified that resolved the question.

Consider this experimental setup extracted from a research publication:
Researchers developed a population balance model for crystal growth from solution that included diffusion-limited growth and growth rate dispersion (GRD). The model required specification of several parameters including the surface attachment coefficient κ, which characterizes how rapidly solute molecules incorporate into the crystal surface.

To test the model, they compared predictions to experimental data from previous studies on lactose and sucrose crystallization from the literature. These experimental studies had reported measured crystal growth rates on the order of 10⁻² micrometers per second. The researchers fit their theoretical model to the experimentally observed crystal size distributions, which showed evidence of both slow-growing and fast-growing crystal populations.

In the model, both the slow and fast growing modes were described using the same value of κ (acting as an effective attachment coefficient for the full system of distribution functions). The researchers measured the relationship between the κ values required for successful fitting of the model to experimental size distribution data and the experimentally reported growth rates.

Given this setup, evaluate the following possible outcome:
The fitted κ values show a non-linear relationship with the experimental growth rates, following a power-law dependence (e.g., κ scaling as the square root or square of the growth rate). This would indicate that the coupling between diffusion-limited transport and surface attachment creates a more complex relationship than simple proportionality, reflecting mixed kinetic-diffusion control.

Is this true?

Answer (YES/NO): NO